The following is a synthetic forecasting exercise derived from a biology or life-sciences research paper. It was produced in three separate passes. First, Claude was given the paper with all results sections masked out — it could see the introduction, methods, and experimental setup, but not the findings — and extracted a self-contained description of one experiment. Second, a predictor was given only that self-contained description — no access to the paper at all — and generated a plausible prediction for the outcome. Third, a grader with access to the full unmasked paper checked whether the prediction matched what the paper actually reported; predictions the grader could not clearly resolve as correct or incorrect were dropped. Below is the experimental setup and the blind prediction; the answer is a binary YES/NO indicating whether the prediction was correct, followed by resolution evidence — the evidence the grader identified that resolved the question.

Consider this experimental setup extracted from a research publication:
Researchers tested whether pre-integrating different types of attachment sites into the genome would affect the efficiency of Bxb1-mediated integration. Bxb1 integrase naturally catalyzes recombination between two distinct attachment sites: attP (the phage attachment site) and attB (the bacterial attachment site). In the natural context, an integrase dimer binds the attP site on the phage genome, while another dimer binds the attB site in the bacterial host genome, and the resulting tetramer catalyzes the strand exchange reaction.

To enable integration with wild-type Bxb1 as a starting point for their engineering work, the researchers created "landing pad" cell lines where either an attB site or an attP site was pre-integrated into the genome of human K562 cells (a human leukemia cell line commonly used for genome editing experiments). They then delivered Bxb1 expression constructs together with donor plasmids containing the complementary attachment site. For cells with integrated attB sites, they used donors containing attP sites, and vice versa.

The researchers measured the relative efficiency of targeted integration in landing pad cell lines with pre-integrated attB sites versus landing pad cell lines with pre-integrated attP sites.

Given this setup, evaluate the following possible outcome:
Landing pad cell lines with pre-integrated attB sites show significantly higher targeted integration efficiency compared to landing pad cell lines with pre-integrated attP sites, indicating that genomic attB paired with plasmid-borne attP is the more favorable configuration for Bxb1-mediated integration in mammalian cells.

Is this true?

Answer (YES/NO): YES